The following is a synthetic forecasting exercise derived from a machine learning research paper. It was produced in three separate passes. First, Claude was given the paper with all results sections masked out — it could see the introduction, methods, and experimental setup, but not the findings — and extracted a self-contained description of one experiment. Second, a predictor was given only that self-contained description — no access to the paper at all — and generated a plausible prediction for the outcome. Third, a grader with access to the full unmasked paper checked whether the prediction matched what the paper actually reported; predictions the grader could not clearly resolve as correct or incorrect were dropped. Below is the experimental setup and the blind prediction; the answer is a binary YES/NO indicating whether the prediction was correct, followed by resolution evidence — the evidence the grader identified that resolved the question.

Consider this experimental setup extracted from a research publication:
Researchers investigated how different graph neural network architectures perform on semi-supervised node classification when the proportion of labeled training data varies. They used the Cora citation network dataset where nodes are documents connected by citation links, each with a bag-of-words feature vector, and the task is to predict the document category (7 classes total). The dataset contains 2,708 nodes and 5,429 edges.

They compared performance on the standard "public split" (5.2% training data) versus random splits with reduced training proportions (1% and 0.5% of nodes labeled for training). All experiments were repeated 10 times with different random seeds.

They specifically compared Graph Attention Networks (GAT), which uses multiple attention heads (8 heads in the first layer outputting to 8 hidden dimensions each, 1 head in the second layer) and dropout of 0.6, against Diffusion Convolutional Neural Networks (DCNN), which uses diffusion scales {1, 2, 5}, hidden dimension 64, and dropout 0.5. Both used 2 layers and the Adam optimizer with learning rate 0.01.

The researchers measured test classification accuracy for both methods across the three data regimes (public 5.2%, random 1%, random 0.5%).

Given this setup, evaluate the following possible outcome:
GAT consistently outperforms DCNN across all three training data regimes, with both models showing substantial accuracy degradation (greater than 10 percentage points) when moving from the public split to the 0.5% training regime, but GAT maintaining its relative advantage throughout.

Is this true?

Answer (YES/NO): NO